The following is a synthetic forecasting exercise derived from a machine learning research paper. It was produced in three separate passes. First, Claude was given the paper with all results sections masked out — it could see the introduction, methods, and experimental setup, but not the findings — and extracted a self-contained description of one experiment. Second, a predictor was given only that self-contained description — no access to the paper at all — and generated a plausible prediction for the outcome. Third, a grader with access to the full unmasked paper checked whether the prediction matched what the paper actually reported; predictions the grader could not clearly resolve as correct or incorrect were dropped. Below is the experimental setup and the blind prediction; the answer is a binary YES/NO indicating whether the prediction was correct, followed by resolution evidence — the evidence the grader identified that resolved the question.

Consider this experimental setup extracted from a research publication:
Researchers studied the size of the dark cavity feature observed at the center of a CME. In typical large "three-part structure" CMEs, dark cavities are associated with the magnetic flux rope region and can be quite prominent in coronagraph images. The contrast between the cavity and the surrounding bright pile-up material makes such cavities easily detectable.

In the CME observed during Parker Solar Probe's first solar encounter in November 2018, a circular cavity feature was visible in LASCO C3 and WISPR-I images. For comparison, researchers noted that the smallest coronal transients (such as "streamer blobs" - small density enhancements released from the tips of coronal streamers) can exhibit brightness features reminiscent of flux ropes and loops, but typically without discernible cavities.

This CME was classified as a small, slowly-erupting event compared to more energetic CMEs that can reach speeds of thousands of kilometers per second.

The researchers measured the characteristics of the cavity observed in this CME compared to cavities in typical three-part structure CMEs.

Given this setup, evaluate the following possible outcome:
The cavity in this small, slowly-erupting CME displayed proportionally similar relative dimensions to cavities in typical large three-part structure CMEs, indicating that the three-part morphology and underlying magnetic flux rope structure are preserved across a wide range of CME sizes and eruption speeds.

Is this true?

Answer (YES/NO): NO